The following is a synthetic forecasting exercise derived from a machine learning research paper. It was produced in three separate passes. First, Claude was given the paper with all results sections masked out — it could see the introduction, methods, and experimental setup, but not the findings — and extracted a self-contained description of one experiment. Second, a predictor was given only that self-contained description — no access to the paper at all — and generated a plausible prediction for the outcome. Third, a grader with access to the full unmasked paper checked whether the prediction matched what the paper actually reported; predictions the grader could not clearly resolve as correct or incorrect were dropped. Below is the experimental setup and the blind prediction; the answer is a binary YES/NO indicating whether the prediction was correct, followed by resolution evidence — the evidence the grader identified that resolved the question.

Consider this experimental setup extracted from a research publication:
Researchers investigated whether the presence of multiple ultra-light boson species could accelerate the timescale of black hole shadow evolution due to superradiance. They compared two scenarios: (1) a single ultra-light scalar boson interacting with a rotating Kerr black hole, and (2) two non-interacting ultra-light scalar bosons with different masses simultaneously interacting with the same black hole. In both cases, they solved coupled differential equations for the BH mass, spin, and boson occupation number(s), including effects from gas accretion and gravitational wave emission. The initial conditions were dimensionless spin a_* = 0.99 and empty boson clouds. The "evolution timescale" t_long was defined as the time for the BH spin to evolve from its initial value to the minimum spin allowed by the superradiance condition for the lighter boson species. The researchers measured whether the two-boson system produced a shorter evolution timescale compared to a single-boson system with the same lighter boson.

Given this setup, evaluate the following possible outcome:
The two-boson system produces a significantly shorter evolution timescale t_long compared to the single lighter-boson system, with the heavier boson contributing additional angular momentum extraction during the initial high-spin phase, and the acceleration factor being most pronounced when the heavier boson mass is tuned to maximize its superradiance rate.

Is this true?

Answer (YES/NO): NO